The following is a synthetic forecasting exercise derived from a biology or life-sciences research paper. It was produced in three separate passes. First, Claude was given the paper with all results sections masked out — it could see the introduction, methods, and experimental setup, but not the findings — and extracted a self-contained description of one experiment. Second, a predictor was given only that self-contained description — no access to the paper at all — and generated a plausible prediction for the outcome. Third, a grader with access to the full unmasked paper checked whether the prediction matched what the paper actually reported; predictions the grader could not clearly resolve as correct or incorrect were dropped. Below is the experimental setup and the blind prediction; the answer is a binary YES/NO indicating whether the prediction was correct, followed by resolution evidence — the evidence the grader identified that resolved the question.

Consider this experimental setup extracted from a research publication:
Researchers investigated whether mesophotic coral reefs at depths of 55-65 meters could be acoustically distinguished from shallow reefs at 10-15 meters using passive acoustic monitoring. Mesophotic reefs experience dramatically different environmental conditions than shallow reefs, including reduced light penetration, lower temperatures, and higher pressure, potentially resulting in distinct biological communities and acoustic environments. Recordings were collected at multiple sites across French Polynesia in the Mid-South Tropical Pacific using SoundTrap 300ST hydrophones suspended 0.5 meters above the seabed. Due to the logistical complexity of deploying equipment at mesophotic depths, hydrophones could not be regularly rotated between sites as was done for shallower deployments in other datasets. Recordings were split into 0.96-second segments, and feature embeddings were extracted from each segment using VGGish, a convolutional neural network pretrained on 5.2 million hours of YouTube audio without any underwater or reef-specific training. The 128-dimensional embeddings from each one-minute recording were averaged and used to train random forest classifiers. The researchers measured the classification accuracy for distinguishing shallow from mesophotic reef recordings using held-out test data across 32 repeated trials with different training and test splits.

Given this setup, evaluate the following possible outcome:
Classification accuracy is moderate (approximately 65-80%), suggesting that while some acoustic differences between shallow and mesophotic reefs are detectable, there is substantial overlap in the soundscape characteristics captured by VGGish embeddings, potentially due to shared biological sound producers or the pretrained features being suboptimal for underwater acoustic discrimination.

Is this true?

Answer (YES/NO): NO